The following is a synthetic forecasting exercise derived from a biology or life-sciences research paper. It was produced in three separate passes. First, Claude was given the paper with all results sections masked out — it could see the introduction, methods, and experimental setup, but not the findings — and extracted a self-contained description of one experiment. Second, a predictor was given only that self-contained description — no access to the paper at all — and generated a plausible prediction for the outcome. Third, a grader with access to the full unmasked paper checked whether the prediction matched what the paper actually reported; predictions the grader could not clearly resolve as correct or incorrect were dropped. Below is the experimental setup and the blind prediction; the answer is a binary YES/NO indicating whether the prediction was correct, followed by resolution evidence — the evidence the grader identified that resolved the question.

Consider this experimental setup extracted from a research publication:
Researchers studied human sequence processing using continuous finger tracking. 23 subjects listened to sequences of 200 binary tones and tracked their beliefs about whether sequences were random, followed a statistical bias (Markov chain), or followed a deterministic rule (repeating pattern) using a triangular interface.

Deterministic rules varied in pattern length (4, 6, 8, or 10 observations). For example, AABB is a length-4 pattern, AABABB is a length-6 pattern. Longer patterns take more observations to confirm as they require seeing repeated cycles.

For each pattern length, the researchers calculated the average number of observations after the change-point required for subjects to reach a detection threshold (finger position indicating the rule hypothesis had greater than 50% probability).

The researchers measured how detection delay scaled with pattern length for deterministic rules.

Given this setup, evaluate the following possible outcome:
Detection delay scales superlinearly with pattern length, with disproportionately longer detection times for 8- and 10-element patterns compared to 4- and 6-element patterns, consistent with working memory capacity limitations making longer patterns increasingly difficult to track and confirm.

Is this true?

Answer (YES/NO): NO